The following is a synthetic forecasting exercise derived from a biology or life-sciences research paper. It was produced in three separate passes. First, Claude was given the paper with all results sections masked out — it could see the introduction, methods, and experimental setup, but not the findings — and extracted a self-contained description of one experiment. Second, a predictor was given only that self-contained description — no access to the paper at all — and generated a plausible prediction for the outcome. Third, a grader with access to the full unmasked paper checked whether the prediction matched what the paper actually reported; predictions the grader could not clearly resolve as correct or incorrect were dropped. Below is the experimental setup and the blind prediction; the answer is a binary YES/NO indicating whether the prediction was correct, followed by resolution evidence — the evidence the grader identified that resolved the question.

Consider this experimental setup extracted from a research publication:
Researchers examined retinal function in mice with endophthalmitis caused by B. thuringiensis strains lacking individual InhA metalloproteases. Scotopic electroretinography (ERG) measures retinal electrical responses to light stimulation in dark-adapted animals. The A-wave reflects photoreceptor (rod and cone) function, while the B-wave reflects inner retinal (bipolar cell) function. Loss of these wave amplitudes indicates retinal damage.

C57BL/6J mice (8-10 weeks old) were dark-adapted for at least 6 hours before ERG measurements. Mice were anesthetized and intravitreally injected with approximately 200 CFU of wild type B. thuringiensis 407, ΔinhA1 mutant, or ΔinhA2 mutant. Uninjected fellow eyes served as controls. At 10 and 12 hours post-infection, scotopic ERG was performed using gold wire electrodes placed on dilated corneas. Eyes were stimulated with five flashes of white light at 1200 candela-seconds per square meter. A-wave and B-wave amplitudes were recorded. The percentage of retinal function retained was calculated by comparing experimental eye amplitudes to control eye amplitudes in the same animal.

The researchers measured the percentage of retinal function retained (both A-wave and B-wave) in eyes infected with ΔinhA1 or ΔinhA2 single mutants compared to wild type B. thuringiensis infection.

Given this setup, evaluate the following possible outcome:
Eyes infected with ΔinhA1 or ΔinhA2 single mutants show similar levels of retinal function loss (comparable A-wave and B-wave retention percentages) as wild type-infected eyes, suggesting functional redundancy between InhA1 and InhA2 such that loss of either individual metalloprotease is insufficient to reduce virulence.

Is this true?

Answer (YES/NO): YES